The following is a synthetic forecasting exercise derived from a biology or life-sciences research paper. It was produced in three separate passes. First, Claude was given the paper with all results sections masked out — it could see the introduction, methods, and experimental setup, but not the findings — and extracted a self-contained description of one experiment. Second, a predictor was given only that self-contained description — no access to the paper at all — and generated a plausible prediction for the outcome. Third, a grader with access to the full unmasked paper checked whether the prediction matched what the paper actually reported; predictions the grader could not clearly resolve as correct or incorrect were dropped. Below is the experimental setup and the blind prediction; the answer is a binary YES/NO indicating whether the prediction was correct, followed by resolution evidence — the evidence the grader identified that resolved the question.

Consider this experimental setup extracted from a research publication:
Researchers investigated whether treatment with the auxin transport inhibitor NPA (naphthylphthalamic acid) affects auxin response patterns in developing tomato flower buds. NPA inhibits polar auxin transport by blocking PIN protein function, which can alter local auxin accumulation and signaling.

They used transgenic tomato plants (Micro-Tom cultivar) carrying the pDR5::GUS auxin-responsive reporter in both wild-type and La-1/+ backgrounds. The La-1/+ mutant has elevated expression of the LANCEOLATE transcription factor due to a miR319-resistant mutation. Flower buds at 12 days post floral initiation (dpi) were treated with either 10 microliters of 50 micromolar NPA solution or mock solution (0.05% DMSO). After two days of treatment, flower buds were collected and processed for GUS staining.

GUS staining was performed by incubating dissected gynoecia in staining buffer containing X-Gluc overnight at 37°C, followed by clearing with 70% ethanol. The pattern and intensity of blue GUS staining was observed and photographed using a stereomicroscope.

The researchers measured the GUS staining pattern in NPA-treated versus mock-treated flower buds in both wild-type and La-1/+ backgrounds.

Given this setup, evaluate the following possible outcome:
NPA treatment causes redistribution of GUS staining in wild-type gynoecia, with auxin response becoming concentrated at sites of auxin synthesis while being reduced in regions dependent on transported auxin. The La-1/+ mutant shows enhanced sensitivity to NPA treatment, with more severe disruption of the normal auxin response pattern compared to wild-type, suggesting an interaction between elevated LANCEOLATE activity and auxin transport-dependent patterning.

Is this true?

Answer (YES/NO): NO